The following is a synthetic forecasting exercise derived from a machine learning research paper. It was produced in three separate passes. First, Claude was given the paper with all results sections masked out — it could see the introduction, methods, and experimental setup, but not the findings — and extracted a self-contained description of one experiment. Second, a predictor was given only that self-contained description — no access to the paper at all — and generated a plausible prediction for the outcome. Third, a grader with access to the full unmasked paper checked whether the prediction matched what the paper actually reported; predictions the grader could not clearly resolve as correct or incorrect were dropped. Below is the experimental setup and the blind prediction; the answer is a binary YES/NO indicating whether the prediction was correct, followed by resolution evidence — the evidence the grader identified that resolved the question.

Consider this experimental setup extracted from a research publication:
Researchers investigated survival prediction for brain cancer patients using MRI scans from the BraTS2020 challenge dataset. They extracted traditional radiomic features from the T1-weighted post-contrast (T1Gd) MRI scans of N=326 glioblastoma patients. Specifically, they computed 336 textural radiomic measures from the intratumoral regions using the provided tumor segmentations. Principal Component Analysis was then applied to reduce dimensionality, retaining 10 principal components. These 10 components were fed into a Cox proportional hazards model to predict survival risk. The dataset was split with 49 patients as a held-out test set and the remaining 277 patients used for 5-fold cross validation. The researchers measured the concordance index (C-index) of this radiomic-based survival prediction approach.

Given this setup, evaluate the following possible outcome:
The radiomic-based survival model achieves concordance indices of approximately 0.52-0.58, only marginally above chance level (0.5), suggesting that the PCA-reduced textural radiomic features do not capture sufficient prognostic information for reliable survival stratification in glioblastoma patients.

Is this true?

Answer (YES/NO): NO